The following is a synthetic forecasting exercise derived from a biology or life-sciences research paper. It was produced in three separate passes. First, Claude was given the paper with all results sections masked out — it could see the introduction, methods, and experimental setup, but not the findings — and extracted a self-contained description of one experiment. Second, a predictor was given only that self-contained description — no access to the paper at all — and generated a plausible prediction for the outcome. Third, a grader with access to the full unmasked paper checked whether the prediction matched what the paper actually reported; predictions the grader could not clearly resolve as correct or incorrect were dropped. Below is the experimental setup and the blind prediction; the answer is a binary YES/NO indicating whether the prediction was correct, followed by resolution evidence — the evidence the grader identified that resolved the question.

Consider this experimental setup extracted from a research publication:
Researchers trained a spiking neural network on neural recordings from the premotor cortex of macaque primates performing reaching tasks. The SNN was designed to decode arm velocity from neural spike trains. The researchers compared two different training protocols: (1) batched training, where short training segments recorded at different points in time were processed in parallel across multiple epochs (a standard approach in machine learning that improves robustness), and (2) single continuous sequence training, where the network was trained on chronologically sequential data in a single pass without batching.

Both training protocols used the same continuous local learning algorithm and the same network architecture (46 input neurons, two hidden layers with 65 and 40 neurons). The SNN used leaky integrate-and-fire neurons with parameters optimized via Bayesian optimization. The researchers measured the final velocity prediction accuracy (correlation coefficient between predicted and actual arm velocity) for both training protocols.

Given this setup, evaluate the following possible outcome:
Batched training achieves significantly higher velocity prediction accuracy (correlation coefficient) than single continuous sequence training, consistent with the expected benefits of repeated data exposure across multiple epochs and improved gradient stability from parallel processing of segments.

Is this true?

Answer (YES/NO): NO